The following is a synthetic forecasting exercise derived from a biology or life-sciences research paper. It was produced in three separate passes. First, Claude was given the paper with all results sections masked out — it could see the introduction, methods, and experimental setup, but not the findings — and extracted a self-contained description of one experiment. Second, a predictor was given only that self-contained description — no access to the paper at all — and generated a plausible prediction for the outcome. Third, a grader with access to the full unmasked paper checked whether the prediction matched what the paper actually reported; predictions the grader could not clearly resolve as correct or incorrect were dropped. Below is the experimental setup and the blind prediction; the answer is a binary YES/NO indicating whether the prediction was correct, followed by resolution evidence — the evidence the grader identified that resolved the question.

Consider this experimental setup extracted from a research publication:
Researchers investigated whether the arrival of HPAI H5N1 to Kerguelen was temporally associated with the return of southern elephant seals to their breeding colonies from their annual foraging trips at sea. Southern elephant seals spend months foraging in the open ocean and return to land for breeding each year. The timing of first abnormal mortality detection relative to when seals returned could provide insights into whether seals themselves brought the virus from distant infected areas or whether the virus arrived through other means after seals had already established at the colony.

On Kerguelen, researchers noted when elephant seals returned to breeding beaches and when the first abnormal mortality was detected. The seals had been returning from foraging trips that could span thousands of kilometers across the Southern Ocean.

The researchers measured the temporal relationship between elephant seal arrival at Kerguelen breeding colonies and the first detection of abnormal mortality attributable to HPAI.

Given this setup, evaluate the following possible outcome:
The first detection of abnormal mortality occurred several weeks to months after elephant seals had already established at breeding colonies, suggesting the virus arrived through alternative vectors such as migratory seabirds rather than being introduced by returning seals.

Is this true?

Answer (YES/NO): YES